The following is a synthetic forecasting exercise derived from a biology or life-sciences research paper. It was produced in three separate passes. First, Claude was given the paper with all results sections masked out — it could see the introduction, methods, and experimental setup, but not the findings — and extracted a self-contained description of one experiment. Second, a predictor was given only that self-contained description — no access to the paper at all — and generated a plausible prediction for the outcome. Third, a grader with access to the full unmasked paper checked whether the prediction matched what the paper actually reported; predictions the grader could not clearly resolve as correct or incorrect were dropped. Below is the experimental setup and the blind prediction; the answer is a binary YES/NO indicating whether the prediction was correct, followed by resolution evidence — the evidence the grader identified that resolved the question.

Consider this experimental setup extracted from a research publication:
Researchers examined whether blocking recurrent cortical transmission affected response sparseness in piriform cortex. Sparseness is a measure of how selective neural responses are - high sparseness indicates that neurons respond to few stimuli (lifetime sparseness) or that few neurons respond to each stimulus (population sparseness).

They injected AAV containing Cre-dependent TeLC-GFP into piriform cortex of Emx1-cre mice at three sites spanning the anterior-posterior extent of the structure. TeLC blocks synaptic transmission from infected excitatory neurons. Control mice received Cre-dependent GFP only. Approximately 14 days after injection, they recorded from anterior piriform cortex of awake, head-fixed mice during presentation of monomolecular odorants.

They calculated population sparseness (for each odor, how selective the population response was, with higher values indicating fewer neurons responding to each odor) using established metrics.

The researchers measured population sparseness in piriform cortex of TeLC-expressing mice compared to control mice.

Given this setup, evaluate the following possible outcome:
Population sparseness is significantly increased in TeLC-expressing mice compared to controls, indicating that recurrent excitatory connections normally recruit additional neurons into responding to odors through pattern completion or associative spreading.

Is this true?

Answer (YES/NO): NO